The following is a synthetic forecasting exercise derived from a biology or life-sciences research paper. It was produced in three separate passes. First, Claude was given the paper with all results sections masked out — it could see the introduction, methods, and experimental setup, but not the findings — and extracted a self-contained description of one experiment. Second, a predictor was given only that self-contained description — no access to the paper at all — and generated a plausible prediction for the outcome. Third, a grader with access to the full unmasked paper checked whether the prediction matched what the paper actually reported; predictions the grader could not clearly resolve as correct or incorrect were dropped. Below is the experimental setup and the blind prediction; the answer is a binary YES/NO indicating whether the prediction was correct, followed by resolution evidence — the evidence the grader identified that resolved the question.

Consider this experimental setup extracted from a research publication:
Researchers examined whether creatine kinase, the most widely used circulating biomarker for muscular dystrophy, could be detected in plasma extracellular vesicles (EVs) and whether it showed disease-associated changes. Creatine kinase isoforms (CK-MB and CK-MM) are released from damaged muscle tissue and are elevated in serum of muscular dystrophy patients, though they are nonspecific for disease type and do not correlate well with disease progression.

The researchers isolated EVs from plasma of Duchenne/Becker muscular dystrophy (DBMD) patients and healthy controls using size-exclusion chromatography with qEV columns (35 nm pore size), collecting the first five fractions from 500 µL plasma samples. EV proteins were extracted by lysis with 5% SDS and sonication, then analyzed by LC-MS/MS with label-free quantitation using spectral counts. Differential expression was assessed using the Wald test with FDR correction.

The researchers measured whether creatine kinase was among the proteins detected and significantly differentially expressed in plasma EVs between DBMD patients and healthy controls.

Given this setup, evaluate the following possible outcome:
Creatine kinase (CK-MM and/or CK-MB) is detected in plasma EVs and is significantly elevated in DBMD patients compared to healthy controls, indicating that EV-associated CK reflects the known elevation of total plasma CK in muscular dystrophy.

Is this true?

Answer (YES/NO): NO